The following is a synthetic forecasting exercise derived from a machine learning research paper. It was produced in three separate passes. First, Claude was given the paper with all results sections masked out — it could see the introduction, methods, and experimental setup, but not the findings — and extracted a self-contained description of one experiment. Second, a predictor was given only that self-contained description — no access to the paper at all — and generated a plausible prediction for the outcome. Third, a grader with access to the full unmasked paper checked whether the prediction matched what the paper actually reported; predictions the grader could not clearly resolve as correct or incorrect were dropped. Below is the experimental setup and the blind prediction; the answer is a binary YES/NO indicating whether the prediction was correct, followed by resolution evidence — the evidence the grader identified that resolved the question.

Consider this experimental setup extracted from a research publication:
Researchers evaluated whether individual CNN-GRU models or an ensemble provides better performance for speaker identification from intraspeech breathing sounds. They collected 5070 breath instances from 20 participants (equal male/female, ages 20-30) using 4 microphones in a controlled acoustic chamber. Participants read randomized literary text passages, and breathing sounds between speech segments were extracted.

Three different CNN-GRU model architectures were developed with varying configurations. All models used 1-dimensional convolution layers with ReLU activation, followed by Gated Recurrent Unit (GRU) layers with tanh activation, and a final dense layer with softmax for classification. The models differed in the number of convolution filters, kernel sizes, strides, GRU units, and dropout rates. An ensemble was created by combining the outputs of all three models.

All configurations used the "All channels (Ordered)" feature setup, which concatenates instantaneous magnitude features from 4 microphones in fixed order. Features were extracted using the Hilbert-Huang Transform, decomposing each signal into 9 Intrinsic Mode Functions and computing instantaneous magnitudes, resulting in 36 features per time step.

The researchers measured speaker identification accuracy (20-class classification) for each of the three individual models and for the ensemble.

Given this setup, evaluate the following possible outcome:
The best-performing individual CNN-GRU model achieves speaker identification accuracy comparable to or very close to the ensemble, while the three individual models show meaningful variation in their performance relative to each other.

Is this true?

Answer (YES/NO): YES